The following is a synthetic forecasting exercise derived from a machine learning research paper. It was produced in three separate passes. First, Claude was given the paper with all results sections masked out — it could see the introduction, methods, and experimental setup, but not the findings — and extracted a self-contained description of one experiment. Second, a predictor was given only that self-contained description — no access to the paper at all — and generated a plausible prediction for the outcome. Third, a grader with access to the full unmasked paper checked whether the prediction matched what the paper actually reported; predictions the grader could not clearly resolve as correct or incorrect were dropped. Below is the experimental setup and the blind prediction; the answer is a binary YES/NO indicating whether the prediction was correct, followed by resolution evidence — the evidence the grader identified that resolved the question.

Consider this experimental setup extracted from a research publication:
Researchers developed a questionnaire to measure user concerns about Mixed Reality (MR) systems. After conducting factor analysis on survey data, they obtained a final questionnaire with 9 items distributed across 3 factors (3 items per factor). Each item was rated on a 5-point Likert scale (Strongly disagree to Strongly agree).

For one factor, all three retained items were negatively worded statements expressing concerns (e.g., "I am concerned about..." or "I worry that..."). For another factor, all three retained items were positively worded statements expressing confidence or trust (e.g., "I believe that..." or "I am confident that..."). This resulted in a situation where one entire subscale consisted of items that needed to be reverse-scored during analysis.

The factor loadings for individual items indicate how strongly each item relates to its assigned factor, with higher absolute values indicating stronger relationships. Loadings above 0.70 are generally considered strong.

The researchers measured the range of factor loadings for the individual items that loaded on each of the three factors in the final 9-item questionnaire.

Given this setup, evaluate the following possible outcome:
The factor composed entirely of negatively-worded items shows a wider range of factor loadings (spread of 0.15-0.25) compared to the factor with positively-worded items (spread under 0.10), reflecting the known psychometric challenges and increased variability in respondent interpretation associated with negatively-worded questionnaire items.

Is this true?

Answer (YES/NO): NO